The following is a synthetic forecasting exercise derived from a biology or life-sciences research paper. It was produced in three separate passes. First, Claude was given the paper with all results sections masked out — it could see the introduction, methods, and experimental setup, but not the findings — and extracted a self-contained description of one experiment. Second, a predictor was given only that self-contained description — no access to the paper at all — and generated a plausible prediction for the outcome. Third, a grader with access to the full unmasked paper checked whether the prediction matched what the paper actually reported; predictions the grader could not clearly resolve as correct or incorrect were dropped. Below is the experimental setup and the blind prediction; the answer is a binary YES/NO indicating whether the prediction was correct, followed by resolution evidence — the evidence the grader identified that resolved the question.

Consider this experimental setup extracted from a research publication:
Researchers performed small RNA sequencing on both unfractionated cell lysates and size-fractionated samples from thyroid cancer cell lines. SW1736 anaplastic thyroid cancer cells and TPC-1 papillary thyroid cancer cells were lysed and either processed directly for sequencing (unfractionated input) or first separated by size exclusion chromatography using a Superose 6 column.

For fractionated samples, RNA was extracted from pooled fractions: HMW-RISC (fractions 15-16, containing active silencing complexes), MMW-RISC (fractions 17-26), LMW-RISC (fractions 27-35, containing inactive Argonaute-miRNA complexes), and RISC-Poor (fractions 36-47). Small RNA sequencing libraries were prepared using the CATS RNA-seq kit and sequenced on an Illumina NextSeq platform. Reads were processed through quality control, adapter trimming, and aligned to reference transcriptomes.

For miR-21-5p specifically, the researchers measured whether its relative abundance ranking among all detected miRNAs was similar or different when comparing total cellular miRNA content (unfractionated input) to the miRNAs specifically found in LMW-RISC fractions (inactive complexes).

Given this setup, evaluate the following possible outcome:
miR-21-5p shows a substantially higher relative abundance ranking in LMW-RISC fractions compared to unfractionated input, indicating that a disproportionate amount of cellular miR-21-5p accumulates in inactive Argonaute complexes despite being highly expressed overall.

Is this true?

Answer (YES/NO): YES